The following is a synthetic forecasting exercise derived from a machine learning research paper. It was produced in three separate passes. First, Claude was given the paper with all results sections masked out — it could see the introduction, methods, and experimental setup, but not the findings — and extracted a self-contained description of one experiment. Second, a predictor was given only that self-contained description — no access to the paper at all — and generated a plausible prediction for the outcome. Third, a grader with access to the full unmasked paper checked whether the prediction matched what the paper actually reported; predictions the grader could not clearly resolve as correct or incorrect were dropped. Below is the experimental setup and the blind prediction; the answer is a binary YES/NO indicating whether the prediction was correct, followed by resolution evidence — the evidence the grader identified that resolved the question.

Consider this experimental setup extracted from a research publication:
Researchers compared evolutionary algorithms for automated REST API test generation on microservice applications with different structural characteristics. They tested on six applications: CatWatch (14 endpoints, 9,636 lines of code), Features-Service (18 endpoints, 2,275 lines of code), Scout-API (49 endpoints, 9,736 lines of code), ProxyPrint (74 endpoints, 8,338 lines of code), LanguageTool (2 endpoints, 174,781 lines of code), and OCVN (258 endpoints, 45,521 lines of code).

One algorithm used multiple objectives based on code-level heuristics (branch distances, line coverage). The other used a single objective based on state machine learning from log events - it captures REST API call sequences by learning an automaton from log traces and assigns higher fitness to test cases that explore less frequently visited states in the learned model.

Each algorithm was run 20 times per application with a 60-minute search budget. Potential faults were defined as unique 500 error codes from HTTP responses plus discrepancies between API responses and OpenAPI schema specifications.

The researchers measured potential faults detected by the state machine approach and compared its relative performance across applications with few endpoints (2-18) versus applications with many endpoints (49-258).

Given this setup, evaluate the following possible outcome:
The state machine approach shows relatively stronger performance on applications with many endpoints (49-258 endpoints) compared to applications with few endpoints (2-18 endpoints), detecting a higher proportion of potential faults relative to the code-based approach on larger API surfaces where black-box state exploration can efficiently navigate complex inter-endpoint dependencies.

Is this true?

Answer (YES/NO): YES